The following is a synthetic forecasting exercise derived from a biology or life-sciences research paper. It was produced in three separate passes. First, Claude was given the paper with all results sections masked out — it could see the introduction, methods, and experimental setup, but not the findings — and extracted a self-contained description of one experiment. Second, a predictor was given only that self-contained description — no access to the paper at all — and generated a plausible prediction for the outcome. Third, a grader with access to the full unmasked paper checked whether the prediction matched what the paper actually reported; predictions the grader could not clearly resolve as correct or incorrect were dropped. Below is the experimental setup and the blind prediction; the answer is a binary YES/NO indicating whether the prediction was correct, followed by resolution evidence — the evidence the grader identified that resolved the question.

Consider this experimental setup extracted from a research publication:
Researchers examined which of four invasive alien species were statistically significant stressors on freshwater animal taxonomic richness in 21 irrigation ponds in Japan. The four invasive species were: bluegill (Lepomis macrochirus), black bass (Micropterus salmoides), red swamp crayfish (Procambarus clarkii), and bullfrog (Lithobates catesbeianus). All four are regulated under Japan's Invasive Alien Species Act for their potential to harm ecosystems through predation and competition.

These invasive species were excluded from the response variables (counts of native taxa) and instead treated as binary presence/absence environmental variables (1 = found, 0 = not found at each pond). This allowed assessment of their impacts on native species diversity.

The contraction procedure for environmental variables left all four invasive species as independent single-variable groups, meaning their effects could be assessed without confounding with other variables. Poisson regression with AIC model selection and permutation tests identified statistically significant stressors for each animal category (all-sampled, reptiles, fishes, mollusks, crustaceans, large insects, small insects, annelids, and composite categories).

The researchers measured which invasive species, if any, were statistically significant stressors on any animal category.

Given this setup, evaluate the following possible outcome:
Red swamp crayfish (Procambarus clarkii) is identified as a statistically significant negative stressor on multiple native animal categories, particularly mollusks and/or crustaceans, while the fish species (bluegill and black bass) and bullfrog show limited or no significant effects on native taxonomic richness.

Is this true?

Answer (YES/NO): NO